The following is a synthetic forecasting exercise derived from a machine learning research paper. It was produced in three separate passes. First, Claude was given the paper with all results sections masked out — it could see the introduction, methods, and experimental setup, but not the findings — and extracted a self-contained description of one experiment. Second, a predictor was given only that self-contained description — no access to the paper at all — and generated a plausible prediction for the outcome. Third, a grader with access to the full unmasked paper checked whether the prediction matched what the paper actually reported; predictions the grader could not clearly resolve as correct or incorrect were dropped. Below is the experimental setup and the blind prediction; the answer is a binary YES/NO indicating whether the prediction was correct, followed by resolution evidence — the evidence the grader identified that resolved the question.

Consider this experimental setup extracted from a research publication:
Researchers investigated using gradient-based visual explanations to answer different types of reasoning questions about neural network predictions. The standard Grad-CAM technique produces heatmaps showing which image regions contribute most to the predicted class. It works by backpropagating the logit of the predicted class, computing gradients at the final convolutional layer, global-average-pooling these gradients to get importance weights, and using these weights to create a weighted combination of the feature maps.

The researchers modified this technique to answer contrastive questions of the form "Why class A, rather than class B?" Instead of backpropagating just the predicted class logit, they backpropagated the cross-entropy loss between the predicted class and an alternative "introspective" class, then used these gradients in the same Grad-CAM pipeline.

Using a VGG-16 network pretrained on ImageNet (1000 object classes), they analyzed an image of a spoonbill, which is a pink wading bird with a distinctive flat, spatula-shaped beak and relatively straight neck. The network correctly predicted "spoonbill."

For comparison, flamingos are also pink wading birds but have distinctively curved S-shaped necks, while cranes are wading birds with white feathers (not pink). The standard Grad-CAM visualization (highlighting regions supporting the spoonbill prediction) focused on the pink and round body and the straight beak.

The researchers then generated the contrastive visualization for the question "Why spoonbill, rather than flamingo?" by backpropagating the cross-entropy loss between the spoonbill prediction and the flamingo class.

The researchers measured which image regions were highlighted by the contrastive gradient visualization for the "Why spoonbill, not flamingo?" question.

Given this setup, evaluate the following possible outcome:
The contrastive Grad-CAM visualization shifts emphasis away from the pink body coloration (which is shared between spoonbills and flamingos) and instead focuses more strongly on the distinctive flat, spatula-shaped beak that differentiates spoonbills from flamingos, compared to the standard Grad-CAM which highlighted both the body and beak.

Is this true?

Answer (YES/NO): NO